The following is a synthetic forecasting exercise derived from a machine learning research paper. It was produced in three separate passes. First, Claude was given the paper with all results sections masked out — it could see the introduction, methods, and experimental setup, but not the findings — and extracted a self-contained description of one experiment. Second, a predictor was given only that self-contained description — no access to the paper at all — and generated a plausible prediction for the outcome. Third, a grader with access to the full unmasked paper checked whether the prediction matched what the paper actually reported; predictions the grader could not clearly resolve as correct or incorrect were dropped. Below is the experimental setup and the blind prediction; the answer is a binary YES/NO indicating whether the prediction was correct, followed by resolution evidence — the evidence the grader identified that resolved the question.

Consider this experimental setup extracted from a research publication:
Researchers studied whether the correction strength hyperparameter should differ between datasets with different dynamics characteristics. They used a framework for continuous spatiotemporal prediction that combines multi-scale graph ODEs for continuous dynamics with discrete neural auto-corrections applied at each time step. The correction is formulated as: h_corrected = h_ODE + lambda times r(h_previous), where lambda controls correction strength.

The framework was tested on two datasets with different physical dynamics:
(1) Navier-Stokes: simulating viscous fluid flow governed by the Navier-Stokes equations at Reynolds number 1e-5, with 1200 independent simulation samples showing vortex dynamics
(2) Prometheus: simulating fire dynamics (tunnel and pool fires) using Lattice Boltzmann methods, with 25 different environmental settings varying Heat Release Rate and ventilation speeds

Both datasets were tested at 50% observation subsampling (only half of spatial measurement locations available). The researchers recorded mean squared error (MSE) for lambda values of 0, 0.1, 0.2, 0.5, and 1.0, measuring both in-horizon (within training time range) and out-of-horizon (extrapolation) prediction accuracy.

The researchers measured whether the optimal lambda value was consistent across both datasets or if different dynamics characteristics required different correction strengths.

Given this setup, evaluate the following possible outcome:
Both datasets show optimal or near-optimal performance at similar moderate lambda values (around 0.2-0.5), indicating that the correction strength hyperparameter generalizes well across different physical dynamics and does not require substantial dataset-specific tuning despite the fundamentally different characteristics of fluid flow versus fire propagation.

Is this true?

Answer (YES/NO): YES